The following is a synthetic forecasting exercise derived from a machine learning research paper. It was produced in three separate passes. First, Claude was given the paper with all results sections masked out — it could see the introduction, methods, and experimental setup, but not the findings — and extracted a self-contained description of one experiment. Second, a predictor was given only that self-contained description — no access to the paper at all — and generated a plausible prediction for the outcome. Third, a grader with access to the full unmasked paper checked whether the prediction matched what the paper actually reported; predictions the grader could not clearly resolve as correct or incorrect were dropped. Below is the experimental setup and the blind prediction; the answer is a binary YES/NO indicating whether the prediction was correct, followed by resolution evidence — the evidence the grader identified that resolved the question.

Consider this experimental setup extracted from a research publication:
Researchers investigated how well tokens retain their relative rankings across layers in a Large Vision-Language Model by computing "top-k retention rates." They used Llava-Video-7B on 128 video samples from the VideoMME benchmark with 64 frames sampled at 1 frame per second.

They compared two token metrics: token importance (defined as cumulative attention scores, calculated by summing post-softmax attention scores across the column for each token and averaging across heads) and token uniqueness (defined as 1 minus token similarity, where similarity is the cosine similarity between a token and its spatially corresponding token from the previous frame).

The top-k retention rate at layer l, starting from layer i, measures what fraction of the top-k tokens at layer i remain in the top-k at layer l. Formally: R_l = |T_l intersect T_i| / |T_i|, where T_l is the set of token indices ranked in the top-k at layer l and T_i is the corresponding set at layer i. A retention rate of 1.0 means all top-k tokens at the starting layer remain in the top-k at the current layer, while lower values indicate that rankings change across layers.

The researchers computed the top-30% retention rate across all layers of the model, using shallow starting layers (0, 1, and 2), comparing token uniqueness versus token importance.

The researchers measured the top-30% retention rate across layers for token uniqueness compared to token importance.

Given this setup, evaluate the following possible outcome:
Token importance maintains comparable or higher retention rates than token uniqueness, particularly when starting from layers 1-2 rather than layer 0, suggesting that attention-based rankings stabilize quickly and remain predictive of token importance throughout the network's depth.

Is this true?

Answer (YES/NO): NO